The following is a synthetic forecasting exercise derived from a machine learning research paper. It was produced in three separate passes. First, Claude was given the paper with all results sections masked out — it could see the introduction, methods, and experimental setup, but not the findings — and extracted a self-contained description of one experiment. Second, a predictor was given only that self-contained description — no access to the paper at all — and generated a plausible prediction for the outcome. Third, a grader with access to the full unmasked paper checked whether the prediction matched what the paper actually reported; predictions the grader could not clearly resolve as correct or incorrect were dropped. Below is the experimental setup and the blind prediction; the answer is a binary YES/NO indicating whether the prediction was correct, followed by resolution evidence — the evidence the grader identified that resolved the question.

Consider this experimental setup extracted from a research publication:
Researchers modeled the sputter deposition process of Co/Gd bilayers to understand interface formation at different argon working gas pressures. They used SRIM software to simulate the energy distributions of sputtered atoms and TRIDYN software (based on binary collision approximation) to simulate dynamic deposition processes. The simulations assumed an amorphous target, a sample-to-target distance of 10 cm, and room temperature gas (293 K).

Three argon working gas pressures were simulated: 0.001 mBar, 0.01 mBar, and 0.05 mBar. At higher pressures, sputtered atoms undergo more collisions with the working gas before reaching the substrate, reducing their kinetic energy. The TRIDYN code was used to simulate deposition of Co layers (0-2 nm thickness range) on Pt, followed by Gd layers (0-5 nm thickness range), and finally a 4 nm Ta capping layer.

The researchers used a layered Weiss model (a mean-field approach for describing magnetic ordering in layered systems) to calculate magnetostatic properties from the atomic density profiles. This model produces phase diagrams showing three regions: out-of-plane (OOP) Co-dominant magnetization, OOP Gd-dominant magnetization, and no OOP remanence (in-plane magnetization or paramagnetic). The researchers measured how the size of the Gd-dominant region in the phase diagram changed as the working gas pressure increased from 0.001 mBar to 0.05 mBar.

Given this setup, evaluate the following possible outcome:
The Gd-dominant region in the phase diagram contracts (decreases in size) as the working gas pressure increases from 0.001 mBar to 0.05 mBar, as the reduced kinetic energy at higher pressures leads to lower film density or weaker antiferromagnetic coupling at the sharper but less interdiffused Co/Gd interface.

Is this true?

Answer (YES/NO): YES